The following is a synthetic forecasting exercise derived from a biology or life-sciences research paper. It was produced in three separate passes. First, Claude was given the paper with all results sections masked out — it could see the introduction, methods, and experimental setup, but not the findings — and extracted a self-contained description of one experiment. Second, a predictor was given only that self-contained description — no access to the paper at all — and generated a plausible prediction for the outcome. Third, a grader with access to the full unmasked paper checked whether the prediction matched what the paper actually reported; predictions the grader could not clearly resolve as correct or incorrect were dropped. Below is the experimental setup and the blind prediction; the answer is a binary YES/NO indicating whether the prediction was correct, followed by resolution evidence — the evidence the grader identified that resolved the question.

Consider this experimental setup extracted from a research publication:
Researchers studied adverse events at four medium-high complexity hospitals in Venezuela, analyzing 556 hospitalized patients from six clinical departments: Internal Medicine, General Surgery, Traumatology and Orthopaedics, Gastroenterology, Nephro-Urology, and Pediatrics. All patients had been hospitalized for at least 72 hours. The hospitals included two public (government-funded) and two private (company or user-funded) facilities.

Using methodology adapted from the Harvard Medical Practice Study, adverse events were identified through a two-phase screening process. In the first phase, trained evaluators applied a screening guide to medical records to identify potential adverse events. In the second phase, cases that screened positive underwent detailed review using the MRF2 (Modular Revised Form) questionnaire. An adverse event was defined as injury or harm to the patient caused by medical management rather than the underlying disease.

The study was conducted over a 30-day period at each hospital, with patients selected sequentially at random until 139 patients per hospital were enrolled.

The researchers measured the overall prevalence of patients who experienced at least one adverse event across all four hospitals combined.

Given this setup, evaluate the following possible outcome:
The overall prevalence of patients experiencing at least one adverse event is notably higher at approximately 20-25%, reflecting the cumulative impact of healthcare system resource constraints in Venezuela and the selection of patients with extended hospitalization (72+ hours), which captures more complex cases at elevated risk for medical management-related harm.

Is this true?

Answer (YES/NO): NO